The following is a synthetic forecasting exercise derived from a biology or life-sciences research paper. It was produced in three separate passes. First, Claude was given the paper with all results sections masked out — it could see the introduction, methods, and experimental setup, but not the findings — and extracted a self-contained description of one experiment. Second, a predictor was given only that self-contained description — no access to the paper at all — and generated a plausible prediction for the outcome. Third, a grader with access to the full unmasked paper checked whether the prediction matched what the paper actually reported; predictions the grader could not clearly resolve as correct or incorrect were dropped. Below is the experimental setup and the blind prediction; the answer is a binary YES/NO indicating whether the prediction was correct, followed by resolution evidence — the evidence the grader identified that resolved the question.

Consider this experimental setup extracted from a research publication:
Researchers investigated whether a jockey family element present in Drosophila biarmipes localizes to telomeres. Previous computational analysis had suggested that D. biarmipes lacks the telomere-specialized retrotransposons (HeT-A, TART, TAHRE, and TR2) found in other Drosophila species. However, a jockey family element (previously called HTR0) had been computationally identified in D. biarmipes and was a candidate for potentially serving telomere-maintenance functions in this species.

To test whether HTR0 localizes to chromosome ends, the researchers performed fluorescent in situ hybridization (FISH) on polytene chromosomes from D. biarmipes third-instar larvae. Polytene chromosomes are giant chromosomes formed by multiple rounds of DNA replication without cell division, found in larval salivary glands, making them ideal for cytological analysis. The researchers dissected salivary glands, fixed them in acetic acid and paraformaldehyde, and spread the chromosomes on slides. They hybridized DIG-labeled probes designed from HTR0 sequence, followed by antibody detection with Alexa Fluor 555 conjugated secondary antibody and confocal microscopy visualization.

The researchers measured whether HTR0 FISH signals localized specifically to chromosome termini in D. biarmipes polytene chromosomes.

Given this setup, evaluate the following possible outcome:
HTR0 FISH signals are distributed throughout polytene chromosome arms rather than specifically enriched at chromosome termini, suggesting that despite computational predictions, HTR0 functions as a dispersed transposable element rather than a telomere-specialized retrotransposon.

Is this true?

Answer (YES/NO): YES